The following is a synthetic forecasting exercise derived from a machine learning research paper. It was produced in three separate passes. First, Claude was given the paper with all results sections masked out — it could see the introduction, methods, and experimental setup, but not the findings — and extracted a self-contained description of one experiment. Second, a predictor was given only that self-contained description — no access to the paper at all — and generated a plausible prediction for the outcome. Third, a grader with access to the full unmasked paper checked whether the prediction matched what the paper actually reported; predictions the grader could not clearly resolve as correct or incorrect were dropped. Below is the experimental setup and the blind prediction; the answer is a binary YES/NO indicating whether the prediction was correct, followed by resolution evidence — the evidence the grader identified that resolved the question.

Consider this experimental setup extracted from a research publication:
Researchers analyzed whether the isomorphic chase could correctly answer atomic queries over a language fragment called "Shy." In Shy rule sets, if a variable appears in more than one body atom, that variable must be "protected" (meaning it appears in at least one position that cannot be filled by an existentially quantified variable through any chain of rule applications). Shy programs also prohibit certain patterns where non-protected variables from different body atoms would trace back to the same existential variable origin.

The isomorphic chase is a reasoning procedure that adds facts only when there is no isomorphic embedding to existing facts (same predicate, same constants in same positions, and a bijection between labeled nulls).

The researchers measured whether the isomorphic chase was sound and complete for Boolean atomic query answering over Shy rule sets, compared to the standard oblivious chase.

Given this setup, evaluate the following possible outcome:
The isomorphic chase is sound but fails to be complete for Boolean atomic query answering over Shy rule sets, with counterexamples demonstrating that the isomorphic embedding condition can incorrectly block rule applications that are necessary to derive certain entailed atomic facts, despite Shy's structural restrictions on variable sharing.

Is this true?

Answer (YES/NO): NO